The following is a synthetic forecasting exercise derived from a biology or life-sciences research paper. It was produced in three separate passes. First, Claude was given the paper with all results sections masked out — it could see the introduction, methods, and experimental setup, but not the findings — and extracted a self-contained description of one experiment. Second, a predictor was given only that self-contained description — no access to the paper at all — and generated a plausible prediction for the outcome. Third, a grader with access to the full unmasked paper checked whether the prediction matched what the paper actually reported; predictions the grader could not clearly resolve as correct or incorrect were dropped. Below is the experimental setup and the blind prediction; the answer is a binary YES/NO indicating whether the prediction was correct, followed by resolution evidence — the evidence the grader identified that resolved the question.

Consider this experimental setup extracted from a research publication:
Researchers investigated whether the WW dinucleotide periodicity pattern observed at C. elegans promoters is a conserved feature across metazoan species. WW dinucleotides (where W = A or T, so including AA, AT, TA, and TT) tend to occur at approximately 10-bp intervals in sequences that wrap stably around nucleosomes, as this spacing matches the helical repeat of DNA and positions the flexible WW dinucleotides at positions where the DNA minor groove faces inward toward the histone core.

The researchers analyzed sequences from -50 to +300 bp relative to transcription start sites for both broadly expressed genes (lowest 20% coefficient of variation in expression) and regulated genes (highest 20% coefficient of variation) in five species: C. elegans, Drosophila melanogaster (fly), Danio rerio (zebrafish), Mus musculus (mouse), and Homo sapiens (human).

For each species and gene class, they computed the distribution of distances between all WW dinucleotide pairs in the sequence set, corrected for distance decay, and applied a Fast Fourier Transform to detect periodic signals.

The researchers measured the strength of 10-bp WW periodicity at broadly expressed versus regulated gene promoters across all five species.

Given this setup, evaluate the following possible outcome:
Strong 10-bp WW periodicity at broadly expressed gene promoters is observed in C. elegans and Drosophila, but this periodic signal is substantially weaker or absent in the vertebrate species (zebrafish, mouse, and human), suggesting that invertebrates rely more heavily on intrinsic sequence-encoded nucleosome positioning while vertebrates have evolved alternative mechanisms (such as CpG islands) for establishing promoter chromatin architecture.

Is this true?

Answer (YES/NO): NO